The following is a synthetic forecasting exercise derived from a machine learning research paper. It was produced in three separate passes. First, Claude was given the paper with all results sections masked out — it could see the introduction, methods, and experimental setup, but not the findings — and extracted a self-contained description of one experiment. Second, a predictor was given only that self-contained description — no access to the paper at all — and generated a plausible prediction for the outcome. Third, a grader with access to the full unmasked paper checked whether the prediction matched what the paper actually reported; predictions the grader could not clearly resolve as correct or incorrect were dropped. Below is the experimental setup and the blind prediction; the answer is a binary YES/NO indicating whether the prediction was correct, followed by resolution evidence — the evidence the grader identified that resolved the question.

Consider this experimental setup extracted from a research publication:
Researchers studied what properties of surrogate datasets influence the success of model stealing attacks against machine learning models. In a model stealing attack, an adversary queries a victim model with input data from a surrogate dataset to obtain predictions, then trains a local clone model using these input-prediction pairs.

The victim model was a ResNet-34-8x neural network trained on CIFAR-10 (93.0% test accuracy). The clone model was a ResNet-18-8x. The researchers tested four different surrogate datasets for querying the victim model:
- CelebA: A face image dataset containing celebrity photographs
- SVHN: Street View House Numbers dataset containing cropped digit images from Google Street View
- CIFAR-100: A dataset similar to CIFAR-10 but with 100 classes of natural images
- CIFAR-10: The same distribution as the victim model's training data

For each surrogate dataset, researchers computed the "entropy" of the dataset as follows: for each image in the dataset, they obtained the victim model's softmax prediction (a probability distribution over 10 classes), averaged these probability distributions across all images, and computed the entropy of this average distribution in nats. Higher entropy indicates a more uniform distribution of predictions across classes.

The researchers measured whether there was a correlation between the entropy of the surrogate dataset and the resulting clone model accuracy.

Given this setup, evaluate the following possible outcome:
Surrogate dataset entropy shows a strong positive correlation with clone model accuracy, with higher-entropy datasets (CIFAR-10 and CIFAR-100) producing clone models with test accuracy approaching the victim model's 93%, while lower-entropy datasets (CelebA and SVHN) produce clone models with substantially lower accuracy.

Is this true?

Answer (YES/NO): YES